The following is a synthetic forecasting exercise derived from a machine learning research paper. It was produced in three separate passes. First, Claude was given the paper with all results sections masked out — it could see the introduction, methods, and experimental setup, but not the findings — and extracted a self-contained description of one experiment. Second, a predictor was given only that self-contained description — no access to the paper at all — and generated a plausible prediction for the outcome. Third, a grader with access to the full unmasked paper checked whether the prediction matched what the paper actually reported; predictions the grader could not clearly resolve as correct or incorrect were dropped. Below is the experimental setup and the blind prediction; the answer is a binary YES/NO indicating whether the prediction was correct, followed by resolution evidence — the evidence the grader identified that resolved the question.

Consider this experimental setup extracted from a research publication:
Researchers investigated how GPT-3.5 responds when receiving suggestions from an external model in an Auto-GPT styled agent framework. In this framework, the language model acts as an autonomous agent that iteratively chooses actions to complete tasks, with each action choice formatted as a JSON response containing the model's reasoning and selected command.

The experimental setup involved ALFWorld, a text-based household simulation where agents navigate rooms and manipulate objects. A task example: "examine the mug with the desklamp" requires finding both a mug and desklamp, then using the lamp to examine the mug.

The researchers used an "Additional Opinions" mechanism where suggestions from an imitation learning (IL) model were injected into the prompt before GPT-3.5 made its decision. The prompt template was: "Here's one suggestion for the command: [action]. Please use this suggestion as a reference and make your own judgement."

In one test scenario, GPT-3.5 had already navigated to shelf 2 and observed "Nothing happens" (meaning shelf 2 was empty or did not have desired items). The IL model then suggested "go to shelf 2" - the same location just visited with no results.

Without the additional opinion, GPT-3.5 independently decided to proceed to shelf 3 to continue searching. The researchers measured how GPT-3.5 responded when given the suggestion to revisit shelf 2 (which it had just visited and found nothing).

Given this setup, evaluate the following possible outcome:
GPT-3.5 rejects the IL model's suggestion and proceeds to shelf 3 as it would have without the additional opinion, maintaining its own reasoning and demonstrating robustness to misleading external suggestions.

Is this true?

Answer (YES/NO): NO